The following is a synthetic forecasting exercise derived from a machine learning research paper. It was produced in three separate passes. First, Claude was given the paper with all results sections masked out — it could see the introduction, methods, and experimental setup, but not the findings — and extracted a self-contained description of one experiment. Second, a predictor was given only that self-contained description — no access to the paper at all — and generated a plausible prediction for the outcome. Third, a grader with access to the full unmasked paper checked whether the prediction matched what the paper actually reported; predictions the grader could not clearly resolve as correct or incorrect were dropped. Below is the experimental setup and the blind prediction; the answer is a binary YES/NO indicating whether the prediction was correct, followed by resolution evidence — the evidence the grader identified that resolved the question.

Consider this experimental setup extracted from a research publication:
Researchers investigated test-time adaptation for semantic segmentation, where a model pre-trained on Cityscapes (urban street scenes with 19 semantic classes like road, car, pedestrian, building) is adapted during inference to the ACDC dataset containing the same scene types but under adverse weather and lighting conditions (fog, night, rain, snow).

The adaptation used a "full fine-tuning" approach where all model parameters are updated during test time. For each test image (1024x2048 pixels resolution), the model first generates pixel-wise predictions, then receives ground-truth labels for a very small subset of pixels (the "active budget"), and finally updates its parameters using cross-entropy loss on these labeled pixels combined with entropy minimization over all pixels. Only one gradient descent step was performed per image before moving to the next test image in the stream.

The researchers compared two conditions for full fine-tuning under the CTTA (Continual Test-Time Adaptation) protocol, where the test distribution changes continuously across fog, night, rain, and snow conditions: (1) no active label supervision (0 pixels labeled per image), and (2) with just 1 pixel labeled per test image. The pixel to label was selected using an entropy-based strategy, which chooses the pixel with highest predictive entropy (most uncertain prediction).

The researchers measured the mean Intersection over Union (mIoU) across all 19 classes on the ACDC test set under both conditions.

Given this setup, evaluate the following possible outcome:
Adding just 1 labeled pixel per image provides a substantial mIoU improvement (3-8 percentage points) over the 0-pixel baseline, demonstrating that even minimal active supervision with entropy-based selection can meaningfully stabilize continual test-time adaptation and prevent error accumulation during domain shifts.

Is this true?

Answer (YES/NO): NO